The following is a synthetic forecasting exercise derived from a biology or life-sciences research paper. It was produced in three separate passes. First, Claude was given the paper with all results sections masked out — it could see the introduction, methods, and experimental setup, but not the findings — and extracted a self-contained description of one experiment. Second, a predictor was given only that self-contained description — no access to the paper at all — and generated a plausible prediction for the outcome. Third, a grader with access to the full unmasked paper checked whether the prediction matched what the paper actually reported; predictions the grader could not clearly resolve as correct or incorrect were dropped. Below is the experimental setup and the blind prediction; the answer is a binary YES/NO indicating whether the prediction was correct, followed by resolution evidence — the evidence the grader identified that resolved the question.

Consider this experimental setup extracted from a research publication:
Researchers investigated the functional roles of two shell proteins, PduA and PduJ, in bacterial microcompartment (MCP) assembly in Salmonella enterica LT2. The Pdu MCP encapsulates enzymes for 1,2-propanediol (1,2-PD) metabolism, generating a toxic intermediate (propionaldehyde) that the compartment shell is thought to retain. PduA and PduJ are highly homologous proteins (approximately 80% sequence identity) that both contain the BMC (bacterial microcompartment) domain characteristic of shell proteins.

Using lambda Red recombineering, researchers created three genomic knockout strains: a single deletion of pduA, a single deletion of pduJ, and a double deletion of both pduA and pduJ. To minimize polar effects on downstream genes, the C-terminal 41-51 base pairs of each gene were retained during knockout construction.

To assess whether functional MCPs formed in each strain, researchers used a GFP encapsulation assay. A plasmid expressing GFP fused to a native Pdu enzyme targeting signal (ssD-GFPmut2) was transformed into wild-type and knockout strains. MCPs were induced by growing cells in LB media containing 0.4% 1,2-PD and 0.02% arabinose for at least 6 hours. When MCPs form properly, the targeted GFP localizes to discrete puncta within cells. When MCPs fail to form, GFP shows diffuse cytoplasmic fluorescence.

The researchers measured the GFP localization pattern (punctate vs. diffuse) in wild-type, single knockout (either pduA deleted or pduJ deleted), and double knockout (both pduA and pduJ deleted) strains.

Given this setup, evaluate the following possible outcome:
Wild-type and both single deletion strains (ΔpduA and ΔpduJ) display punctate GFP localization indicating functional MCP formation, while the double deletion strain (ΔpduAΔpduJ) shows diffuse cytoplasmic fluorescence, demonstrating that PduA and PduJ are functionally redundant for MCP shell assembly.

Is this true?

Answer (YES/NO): NO